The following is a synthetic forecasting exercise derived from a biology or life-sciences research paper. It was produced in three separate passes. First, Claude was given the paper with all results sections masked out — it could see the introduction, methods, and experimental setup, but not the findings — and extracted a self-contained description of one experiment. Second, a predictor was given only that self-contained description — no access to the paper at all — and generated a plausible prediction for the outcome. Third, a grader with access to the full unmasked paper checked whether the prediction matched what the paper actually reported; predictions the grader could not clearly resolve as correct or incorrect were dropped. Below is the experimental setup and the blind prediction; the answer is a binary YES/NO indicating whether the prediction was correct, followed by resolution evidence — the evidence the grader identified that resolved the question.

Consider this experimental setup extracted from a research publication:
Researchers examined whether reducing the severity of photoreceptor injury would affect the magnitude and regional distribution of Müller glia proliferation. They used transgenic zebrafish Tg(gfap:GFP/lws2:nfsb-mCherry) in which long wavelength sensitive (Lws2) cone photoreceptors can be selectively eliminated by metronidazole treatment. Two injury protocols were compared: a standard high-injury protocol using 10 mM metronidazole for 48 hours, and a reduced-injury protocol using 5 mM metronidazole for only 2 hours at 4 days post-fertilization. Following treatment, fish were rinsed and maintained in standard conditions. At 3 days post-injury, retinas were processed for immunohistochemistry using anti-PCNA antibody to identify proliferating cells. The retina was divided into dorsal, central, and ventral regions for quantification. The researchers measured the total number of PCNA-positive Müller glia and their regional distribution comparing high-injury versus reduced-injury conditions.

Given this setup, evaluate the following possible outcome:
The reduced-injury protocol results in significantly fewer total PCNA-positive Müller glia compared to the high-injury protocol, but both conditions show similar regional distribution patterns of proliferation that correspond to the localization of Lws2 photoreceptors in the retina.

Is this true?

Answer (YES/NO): NO